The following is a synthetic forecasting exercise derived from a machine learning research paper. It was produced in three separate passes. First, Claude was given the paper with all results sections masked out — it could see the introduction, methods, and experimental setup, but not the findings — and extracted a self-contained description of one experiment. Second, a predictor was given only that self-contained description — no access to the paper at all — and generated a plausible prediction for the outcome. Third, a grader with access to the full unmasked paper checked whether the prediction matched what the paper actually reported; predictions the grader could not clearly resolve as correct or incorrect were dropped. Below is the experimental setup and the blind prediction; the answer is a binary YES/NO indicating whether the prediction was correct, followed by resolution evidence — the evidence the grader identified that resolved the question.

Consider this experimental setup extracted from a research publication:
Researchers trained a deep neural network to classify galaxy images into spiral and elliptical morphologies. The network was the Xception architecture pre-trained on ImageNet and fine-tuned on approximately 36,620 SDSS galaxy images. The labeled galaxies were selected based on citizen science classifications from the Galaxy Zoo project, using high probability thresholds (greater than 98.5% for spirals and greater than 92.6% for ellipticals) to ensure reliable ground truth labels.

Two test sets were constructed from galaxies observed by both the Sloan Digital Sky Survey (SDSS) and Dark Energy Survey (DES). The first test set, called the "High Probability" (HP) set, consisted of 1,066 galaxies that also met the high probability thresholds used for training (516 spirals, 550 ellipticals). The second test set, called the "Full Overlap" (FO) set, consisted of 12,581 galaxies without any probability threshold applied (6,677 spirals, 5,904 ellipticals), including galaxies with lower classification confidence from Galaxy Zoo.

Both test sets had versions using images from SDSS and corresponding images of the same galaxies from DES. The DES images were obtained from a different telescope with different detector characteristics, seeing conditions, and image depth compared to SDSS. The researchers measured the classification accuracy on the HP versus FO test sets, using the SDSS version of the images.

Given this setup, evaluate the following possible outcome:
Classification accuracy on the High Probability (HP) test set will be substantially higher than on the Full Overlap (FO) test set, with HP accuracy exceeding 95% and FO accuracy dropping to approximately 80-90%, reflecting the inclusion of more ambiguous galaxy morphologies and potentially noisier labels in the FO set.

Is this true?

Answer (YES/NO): NO